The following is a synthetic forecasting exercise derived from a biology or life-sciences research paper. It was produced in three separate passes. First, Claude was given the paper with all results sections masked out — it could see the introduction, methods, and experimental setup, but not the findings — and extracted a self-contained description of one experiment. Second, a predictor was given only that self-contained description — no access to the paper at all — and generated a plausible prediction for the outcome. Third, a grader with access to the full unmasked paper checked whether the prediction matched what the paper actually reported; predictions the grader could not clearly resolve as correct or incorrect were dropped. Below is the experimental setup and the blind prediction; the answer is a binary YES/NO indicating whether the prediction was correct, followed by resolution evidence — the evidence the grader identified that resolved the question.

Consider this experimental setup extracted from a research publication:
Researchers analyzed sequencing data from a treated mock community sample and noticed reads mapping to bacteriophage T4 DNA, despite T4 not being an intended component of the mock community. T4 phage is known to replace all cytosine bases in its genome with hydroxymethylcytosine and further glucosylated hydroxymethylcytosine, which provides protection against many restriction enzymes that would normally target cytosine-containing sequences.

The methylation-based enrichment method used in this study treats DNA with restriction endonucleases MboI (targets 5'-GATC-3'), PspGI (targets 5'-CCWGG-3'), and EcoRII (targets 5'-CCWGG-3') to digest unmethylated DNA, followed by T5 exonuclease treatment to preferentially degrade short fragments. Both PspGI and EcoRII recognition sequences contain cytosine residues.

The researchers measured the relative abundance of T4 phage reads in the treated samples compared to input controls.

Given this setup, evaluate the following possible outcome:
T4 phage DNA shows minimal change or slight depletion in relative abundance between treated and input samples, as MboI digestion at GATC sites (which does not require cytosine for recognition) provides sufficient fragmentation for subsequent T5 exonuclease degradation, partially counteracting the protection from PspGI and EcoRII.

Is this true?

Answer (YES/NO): NO